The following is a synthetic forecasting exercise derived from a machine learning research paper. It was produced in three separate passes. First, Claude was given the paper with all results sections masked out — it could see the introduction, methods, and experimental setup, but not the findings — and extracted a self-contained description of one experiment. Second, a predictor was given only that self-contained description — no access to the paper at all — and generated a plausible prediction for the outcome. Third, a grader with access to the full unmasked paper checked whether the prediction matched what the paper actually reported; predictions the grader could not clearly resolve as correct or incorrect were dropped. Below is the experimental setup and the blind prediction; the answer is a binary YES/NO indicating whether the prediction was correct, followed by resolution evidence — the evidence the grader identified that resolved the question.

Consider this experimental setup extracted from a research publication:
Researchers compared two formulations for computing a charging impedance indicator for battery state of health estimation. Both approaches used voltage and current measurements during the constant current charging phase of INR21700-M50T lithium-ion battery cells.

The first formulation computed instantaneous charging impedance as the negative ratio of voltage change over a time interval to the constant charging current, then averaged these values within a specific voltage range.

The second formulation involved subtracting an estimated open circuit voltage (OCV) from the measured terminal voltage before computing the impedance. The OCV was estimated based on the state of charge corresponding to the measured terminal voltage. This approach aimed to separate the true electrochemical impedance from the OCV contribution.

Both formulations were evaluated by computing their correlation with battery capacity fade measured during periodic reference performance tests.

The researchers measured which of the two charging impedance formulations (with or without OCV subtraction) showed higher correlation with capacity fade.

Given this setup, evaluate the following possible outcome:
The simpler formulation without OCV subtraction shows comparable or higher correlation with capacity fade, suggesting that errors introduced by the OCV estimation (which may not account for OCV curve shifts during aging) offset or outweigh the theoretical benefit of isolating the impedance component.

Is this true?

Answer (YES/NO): YES